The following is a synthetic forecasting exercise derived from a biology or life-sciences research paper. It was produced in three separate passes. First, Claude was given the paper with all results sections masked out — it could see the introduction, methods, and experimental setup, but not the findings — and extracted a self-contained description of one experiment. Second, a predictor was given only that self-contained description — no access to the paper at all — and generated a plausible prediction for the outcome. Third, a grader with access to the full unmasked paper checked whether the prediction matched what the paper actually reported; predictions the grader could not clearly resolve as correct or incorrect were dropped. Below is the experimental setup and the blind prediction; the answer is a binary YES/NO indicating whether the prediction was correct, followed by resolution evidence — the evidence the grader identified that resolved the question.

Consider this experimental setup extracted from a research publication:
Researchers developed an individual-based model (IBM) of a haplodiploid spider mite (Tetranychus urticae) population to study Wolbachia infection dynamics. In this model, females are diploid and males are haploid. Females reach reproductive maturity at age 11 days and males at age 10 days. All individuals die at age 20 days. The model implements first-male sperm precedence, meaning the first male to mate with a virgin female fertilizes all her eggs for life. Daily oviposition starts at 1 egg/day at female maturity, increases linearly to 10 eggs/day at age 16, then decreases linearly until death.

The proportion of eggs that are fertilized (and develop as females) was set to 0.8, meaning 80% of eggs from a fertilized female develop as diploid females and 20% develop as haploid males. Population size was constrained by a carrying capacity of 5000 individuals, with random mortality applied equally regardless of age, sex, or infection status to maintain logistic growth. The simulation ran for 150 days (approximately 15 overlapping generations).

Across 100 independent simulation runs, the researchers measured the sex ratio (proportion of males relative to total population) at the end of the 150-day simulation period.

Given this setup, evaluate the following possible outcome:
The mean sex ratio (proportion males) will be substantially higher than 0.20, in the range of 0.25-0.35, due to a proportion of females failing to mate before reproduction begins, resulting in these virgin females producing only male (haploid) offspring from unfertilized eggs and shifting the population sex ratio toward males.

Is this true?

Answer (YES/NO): NO